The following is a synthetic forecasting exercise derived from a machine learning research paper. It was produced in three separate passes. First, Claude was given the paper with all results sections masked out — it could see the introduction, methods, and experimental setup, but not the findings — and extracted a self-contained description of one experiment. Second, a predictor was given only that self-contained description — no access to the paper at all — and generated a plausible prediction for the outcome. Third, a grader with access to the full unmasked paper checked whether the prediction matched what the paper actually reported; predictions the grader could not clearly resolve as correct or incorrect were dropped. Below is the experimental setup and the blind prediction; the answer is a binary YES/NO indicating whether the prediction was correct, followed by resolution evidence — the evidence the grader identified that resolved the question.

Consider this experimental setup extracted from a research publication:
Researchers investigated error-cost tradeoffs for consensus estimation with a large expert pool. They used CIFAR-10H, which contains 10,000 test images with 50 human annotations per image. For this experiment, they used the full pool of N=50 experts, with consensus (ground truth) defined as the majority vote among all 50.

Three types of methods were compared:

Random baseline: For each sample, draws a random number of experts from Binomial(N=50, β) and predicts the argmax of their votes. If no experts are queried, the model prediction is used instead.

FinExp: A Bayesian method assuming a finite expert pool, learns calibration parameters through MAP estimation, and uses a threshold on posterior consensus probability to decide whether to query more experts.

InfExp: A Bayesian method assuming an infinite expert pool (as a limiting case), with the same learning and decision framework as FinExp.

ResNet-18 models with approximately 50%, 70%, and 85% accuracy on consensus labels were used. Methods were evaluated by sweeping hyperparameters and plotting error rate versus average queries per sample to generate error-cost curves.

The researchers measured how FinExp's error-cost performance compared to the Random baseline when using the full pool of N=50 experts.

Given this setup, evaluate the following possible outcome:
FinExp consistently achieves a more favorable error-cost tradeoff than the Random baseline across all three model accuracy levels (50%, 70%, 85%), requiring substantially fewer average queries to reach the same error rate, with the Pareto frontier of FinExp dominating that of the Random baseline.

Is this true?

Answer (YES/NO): NO